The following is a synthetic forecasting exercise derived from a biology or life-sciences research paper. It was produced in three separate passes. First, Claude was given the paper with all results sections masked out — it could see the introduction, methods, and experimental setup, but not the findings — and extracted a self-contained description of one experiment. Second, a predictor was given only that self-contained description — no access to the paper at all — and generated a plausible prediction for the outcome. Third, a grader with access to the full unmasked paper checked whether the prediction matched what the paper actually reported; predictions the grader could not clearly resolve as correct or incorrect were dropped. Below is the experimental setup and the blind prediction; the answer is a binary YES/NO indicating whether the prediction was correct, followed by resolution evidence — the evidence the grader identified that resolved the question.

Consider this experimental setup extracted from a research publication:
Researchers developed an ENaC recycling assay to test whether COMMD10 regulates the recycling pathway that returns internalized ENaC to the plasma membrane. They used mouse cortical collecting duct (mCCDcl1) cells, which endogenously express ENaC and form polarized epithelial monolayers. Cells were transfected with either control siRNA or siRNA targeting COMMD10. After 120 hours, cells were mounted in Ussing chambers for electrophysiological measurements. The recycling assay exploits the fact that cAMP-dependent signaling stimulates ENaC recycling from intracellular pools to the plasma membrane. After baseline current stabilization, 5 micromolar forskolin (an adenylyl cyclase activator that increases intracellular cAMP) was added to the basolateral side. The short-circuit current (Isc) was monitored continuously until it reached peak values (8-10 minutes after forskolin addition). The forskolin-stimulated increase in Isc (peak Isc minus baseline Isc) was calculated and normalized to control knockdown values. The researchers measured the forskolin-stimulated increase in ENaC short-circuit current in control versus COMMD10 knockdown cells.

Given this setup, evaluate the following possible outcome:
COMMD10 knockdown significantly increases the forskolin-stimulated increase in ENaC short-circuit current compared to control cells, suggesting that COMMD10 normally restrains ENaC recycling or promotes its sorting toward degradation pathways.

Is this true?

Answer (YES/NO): NO